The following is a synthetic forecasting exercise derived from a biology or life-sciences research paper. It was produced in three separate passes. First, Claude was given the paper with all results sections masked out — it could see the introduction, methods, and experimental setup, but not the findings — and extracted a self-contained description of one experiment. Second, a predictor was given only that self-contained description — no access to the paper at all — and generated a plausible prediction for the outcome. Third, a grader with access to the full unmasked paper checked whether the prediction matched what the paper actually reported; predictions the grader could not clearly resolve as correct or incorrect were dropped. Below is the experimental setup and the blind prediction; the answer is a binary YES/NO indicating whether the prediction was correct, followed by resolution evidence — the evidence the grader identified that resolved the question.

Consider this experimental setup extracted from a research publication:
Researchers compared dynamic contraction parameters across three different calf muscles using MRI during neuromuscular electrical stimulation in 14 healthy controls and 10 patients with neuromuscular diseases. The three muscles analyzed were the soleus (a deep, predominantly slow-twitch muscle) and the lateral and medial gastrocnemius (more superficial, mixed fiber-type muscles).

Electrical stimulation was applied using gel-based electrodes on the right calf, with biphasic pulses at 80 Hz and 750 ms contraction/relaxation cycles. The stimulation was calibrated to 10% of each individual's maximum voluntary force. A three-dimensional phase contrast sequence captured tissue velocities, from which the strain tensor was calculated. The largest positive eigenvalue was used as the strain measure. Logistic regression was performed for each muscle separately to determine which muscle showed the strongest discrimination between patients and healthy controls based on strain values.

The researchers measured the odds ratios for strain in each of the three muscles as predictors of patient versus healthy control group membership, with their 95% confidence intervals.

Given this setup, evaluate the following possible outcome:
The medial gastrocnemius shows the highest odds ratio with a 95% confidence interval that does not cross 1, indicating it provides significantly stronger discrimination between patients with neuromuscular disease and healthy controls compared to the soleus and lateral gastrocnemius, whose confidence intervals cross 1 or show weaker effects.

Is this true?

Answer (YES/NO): NO